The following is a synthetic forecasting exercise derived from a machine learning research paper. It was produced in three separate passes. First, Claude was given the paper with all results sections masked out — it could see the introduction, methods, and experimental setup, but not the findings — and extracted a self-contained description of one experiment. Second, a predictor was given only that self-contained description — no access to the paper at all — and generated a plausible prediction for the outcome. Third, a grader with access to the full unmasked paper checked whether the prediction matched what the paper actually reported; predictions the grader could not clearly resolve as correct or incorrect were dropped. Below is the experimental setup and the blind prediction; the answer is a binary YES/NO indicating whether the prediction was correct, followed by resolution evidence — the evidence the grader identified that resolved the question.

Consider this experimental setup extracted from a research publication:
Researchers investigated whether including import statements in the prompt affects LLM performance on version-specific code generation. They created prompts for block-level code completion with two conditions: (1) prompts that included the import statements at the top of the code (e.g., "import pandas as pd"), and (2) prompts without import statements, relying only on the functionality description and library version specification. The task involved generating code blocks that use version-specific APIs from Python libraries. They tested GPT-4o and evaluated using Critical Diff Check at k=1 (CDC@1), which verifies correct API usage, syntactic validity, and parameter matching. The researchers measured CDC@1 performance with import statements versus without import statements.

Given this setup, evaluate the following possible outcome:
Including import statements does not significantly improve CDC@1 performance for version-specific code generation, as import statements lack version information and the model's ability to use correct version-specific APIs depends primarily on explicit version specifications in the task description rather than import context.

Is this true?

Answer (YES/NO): NO